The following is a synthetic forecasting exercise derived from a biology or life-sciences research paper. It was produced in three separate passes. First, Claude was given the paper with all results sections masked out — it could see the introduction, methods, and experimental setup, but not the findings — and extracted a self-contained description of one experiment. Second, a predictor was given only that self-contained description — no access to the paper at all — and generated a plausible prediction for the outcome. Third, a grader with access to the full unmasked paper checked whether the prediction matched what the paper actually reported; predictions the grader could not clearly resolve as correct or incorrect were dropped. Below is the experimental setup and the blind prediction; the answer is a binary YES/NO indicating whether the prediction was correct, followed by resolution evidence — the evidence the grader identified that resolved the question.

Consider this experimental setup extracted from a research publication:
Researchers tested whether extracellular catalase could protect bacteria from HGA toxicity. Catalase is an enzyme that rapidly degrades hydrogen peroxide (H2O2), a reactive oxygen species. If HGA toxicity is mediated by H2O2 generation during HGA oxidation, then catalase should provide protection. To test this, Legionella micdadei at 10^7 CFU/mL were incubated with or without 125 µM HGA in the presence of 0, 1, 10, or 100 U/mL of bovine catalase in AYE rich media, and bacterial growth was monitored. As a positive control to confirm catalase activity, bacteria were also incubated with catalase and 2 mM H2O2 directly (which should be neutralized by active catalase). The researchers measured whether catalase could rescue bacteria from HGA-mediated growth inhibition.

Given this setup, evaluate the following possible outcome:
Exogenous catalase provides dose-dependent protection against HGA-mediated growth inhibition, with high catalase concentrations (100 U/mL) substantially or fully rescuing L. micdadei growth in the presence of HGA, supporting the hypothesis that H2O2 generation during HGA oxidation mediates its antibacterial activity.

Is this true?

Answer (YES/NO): NO